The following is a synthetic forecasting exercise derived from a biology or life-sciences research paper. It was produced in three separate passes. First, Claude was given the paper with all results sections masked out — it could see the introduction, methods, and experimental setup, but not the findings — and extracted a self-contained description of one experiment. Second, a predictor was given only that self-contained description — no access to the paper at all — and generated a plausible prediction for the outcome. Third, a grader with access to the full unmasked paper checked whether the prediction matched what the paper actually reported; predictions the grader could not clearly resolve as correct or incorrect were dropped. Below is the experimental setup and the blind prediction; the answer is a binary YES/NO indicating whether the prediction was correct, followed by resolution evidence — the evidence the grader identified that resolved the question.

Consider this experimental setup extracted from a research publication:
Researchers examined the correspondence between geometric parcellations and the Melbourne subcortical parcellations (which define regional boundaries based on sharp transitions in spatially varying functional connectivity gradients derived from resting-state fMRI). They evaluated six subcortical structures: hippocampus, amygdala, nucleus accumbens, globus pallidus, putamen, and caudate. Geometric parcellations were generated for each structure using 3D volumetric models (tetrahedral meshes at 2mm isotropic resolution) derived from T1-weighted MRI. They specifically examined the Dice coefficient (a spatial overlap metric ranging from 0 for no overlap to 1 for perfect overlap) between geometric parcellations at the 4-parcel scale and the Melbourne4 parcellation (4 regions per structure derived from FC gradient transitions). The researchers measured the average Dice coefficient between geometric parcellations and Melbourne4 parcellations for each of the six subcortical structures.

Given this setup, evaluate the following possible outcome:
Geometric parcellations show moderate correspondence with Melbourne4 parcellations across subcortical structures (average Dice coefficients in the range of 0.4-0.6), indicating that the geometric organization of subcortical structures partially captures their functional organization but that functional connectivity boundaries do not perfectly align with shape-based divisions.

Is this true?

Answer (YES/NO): NO